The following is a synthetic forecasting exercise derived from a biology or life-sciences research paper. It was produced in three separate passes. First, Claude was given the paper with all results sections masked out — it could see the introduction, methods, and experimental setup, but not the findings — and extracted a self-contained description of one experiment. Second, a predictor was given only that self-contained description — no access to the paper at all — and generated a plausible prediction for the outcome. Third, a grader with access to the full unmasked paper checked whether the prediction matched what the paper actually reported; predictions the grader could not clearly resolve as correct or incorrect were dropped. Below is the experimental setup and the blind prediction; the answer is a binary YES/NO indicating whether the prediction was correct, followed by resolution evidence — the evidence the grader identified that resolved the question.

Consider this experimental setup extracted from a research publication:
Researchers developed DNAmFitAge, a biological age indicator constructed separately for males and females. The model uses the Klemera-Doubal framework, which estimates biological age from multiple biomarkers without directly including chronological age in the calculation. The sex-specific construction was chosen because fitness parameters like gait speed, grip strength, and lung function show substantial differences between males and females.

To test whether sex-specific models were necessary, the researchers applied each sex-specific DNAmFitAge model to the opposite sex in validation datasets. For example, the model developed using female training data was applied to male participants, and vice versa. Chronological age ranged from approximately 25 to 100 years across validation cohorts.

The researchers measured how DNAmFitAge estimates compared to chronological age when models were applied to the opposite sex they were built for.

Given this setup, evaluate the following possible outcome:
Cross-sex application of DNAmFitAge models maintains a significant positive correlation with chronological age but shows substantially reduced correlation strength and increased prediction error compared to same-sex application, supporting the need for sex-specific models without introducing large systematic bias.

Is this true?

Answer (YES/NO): NO